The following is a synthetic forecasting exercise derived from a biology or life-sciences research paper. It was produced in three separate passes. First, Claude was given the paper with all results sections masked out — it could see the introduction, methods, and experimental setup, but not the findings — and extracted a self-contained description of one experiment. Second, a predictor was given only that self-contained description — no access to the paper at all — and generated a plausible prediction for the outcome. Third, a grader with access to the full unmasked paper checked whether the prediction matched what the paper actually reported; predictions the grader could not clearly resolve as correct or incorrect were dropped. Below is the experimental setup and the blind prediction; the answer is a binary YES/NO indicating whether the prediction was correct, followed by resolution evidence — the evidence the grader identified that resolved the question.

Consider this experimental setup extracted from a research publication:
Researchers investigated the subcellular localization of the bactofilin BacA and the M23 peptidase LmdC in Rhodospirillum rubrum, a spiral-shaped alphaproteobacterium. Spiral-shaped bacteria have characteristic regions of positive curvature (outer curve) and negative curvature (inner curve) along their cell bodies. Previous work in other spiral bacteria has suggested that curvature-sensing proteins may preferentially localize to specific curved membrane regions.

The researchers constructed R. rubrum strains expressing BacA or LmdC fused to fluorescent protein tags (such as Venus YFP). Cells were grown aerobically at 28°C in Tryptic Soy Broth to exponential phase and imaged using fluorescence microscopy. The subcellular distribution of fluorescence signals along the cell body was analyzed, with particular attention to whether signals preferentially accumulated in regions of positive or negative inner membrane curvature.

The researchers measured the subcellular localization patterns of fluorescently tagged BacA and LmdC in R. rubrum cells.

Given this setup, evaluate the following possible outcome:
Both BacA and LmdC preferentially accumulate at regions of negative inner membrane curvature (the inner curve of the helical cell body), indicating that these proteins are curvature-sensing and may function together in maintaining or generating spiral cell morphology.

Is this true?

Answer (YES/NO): YES